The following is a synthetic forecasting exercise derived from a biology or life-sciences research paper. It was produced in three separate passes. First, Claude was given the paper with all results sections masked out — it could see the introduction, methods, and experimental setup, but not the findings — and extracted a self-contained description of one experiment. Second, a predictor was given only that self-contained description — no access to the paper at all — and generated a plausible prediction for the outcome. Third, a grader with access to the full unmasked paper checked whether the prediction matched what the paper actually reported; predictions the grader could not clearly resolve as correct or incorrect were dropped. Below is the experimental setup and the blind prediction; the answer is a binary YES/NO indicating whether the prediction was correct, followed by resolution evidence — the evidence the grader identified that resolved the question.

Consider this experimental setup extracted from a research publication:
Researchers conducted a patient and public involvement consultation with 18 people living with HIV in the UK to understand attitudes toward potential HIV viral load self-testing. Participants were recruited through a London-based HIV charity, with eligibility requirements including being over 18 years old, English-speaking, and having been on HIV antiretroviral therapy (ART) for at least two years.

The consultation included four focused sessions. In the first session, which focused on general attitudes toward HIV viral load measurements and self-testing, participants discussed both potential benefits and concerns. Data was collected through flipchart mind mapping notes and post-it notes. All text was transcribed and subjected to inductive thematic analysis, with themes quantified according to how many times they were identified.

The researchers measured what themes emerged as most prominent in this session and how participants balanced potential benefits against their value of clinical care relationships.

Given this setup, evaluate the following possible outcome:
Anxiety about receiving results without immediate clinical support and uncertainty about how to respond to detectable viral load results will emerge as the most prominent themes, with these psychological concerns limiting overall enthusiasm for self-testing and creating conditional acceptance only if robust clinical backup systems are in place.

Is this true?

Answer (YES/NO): NO